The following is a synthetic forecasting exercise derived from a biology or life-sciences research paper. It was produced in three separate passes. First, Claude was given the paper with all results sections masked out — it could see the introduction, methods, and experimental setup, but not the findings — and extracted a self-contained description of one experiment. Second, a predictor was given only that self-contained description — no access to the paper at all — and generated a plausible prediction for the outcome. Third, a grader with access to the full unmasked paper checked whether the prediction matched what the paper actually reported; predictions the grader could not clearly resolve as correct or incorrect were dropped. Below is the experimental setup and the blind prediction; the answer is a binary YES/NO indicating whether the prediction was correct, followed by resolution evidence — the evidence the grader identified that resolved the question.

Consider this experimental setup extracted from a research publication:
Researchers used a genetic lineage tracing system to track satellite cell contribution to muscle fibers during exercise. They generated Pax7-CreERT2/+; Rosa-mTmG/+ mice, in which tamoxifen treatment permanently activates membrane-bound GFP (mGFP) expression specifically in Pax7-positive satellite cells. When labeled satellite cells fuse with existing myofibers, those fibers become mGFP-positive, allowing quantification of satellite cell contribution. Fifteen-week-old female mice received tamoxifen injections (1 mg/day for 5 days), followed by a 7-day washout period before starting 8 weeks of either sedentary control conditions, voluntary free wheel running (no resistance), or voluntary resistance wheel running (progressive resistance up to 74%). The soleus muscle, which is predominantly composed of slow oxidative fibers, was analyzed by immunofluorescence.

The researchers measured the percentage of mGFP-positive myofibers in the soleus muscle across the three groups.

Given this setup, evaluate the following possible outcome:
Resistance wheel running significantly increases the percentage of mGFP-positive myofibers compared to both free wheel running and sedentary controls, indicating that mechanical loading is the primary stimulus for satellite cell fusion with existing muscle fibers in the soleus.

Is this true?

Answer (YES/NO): YES